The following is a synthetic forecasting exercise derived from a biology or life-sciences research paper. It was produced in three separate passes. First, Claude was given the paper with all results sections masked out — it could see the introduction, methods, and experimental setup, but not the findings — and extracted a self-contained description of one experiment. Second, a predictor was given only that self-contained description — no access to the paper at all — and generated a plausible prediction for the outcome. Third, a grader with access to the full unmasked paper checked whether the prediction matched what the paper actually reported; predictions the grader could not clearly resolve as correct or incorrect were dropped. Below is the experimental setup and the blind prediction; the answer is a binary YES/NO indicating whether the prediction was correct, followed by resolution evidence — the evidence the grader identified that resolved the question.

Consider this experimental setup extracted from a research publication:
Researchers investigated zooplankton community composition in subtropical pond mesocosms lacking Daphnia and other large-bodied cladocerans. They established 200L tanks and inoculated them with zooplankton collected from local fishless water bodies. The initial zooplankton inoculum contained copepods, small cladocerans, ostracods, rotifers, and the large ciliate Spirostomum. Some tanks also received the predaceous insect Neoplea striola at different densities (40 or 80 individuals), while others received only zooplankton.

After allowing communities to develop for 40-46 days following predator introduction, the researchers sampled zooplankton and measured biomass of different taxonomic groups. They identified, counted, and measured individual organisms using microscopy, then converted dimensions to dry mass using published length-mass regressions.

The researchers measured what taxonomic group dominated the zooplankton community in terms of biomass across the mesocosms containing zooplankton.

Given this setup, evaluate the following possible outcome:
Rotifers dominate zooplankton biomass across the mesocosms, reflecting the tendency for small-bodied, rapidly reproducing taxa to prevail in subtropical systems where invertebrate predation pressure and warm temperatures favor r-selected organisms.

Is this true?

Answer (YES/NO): NO